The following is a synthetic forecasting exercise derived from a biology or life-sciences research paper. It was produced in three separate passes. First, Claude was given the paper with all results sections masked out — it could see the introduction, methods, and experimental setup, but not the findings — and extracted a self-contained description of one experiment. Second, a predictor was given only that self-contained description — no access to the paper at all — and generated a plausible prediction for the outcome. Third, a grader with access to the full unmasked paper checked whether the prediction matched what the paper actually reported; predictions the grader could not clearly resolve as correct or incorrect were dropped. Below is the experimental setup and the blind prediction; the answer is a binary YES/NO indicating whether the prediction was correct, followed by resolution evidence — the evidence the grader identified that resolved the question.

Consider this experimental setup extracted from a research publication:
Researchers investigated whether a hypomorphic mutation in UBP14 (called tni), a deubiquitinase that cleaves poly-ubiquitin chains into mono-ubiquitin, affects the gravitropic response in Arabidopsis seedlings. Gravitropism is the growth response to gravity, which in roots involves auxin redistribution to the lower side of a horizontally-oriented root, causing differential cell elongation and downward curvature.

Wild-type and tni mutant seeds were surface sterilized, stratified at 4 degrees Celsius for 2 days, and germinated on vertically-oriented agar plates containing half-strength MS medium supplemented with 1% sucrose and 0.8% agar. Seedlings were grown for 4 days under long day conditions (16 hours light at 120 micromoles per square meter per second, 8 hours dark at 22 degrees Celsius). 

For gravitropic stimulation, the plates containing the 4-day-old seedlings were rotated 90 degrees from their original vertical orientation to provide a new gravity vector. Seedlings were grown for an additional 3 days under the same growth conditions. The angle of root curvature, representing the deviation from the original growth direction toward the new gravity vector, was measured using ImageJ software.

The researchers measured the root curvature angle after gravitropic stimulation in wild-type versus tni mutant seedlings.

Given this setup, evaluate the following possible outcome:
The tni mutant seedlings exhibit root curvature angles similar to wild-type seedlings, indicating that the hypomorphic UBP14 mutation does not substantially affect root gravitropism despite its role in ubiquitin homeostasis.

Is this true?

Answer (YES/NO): NO